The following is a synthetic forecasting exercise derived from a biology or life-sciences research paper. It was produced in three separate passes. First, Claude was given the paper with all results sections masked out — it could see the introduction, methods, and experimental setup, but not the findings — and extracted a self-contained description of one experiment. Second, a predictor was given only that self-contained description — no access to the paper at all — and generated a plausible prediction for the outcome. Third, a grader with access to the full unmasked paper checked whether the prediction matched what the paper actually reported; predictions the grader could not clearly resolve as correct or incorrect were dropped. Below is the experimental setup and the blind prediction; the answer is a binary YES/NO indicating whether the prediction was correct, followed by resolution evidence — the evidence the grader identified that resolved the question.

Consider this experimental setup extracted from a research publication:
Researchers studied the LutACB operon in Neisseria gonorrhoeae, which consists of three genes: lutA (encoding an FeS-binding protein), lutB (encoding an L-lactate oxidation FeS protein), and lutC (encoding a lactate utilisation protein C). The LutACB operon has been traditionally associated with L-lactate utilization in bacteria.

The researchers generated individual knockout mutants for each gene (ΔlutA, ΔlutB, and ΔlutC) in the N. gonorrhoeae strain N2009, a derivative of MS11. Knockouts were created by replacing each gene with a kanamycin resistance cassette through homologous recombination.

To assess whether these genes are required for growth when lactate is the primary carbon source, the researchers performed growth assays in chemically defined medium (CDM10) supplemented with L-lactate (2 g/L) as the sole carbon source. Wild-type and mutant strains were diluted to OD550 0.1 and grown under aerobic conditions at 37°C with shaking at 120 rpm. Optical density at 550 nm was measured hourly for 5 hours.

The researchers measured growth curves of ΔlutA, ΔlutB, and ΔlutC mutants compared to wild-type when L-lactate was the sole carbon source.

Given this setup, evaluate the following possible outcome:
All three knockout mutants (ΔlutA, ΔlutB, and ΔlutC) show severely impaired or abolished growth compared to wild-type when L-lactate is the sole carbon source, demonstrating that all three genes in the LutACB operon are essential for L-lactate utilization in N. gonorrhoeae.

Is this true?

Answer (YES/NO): NO